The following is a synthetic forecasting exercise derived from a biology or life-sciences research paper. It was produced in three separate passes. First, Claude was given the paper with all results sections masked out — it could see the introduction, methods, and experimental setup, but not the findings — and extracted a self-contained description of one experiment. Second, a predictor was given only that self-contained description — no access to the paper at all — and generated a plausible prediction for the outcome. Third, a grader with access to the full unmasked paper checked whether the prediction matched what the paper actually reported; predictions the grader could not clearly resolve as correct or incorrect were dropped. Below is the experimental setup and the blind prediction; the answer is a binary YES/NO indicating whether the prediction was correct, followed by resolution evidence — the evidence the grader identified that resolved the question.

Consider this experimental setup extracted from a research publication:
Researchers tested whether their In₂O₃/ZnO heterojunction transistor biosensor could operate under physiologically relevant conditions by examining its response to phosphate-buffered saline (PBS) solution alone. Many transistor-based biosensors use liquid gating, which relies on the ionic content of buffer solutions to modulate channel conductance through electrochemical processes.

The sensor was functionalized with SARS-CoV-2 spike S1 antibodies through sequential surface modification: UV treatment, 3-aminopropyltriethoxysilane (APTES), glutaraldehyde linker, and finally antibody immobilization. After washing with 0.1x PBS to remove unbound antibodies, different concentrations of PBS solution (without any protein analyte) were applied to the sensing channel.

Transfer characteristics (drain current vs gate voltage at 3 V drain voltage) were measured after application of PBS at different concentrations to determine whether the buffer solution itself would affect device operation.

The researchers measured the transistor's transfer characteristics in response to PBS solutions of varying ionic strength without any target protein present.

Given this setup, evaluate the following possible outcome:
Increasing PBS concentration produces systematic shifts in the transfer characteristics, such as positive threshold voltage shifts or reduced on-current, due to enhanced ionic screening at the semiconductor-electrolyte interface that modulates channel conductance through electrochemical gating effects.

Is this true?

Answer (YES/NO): NO